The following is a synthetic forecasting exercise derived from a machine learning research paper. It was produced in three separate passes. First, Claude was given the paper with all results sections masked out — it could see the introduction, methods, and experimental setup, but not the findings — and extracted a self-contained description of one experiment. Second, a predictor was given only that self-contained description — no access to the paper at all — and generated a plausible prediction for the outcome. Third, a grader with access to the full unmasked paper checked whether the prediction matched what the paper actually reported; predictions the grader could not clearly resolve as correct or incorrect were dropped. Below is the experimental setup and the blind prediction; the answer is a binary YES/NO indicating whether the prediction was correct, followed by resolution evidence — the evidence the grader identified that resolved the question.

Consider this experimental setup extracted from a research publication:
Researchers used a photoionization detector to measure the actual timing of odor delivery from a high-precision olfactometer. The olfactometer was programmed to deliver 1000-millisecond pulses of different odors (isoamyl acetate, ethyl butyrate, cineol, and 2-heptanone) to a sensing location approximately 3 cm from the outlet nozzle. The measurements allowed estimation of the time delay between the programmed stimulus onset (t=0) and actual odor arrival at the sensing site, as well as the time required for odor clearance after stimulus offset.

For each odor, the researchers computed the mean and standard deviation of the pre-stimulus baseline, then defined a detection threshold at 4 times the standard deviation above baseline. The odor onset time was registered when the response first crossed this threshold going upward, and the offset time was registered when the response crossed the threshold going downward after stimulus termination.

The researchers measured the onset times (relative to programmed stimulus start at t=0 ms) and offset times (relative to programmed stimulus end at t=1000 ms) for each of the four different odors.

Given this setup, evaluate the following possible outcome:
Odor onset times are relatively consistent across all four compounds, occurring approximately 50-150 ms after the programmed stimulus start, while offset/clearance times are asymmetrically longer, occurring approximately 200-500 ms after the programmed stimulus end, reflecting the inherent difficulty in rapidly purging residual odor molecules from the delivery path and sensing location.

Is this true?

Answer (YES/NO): NO